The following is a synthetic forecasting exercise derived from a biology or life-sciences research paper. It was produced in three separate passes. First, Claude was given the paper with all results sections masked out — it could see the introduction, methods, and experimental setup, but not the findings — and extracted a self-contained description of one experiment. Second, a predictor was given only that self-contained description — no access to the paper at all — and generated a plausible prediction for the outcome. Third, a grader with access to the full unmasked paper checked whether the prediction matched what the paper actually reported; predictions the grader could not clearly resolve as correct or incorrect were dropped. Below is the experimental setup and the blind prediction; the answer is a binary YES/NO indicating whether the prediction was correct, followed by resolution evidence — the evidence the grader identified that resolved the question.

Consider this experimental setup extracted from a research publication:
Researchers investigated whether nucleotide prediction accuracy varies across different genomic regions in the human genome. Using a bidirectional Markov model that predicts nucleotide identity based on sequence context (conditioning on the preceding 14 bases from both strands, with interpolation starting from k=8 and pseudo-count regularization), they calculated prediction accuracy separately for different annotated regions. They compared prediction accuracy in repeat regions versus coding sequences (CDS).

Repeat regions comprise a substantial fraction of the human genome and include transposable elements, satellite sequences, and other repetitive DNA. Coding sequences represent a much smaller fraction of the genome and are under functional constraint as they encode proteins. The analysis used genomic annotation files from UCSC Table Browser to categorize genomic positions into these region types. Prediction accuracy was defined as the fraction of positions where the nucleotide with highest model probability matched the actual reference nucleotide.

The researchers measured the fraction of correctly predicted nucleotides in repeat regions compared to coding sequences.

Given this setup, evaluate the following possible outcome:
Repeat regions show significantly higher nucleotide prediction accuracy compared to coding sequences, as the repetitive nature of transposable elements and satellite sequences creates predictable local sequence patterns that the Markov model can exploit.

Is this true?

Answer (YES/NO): YES